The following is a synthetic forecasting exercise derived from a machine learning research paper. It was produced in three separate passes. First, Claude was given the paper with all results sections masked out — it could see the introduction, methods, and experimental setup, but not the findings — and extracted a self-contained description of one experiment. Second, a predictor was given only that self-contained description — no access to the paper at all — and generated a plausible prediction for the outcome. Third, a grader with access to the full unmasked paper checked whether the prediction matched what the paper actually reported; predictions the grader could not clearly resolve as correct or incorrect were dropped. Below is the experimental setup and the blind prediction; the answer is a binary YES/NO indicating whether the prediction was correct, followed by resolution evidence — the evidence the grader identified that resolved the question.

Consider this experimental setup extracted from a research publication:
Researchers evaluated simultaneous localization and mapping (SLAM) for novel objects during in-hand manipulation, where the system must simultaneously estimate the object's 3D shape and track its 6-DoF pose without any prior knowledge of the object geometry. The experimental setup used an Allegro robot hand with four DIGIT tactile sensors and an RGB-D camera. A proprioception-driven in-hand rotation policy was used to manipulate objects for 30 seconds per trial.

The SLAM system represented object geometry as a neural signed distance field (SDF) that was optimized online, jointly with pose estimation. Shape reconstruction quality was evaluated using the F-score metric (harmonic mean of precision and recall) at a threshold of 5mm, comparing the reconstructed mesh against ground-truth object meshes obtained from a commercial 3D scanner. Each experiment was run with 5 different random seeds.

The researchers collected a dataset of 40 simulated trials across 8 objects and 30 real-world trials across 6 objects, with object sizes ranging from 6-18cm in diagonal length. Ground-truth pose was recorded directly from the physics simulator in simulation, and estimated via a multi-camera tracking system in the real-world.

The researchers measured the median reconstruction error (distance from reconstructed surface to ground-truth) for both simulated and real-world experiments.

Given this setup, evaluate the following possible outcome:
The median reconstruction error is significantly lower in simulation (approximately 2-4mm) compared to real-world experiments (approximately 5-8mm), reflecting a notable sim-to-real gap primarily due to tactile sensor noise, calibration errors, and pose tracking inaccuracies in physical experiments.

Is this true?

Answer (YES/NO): NO